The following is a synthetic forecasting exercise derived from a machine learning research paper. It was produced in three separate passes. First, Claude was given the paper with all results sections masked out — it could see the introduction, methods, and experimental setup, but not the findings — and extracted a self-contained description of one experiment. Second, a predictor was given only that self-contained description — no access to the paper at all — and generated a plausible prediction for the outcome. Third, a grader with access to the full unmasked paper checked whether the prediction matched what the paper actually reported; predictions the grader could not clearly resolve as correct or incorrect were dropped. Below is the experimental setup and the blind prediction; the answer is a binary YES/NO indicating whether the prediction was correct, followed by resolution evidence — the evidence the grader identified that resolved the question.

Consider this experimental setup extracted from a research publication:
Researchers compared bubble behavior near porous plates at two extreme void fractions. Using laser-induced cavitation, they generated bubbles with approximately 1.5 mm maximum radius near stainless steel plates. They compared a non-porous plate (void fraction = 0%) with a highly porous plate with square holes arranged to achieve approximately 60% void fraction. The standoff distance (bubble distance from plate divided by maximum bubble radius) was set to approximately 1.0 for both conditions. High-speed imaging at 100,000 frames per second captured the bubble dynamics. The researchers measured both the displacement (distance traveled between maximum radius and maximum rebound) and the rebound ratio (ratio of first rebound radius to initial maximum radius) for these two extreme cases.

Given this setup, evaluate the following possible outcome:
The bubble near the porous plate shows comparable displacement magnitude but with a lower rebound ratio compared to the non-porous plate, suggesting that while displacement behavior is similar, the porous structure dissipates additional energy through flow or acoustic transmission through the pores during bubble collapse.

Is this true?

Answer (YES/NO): NO